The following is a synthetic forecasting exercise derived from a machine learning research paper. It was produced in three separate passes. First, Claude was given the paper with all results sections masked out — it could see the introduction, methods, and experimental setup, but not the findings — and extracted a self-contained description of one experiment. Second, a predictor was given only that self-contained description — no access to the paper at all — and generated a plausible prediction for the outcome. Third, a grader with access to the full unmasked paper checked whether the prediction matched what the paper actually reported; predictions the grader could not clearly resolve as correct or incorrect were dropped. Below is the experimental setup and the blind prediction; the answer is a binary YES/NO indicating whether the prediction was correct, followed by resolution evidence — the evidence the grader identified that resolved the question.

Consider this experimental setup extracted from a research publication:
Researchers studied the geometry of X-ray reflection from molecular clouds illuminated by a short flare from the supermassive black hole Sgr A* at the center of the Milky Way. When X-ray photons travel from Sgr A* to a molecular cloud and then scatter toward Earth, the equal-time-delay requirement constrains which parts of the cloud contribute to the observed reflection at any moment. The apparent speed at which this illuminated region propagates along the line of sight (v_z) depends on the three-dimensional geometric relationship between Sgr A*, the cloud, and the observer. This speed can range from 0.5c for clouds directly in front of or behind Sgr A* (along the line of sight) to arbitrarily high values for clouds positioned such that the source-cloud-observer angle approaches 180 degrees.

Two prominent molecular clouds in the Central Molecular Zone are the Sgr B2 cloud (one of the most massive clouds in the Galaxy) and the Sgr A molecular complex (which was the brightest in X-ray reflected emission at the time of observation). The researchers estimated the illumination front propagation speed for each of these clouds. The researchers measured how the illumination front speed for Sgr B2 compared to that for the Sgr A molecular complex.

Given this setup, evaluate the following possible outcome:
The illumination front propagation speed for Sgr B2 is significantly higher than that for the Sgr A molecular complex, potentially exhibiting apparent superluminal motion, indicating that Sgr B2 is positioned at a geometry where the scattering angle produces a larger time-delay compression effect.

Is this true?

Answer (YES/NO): YES